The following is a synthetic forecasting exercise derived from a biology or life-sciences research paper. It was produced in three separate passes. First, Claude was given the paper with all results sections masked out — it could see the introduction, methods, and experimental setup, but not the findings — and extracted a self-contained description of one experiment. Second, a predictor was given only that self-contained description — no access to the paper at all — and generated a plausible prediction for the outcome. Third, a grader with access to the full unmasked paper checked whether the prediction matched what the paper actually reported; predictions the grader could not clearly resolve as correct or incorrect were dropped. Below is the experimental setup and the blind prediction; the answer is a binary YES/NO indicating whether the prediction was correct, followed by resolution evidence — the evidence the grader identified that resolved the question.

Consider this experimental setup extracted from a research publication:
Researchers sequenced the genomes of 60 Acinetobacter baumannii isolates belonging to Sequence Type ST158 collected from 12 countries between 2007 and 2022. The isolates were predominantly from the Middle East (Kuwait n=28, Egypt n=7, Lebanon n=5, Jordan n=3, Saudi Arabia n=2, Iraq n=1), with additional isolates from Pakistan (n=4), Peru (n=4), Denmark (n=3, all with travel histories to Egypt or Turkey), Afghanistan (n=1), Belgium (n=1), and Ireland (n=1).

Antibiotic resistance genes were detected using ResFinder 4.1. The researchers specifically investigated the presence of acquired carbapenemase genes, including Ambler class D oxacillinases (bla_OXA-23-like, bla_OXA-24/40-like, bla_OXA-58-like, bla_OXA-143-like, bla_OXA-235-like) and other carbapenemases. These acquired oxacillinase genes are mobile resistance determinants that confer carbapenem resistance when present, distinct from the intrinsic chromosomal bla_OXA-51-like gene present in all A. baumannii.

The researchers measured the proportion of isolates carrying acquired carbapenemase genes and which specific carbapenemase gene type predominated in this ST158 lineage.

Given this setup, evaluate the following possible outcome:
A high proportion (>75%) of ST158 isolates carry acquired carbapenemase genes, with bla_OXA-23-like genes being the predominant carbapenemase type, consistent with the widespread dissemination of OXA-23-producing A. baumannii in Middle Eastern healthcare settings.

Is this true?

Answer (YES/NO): YES